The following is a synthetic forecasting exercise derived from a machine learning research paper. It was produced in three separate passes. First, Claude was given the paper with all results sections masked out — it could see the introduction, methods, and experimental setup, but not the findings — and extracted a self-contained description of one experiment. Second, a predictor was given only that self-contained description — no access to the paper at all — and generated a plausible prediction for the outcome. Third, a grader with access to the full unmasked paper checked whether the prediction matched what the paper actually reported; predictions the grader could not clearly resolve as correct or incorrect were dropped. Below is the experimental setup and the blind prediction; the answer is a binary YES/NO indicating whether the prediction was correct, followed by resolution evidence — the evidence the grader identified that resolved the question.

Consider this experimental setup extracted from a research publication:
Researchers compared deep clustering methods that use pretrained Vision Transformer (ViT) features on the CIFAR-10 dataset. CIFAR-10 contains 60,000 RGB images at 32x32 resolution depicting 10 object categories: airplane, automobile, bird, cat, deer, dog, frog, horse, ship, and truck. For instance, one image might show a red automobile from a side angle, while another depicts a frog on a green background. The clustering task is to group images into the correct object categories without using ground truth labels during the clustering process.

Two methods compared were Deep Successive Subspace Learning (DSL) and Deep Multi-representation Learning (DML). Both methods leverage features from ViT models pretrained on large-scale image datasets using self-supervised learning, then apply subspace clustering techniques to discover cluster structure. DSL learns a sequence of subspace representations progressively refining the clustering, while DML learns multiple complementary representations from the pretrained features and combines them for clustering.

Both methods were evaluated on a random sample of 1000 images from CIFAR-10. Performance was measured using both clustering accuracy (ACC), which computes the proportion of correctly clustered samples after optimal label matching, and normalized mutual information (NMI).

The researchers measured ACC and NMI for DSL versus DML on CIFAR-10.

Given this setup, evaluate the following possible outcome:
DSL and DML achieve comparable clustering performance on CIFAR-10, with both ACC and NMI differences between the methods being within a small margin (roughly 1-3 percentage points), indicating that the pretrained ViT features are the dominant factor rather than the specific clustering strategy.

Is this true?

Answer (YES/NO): NO